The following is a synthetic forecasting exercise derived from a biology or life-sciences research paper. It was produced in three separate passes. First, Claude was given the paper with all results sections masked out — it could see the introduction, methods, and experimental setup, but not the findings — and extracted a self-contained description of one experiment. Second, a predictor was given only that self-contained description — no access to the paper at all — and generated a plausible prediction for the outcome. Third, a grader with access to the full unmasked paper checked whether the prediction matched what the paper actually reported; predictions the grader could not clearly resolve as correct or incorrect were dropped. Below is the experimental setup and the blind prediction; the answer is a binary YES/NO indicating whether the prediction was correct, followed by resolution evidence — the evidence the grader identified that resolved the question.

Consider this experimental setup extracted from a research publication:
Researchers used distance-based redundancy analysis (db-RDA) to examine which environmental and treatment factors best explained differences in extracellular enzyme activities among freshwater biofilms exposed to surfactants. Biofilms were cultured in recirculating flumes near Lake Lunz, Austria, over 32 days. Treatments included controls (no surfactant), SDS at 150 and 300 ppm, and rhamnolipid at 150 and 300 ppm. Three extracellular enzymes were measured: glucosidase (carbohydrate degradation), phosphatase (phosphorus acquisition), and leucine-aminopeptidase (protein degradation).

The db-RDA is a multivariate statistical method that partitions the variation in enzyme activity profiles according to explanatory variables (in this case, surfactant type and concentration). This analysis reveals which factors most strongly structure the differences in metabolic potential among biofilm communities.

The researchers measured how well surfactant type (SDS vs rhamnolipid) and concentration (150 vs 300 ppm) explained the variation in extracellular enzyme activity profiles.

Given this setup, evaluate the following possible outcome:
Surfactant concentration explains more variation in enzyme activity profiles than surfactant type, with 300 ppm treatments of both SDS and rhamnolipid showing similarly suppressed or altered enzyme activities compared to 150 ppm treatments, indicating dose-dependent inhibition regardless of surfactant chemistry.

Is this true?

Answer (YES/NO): NO